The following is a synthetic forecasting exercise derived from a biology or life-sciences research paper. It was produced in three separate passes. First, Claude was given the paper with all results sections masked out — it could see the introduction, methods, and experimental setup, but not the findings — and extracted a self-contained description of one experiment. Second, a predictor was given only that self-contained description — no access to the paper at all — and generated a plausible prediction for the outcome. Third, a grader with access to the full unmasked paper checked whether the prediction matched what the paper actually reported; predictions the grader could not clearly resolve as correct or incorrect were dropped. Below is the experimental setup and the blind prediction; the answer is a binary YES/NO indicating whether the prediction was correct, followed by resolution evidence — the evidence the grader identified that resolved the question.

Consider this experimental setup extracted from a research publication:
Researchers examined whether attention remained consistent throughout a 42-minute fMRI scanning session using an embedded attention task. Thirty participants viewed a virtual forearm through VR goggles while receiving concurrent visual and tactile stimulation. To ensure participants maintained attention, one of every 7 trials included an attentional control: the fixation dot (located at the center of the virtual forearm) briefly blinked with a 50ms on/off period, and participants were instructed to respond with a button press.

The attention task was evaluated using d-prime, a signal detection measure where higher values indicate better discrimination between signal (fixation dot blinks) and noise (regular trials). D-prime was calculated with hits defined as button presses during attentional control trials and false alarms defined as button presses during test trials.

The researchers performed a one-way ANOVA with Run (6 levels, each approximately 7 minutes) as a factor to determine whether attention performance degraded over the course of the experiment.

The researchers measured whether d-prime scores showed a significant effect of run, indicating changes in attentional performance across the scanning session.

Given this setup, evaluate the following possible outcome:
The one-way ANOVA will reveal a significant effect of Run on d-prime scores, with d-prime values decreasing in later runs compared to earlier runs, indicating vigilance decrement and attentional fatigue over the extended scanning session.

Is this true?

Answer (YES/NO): NO